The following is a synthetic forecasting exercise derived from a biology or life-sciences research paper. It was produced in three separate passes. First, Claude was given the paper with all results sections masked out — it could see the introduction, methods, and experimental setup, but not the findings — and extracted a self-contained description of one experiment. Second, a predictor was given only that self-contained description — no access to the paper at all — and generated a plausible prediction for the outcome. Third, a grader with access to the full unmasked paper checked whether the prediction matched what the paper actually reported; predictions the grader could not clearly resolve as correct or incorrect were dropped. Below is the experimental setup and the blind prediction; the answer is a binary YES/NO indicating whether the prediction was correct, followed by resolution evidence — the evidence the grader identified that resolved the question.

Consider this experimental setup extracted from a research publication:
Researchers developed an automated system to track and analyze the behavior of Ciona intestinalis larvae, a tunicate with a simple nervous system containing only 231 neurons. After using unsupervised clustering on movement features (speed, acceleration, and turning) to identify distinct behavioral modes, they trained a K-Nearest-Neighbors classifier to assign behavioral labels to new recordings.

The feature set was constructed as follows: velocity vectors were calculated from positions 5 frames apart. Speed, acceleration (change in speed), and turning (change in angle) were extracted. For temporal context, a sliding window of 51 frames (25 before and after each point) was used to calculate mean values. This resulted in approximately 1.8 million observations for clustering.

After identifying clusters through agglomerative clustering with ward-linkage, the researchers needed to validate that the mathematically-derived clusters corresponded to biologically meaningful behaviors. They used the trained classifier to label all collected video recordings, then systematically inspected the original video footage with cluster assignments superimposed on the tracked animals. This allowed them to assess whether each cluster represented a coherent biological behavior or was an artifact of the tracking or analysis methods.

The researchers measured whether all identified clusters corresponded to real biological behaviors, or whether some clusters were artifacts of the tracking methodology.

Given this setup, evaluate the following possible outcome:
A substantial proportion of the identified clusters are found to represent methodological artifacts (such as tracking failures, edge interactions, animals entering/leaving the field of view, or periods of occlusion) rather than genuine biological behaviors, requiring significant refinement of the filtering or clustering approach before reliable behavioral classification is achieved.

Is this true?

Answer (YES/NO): NO